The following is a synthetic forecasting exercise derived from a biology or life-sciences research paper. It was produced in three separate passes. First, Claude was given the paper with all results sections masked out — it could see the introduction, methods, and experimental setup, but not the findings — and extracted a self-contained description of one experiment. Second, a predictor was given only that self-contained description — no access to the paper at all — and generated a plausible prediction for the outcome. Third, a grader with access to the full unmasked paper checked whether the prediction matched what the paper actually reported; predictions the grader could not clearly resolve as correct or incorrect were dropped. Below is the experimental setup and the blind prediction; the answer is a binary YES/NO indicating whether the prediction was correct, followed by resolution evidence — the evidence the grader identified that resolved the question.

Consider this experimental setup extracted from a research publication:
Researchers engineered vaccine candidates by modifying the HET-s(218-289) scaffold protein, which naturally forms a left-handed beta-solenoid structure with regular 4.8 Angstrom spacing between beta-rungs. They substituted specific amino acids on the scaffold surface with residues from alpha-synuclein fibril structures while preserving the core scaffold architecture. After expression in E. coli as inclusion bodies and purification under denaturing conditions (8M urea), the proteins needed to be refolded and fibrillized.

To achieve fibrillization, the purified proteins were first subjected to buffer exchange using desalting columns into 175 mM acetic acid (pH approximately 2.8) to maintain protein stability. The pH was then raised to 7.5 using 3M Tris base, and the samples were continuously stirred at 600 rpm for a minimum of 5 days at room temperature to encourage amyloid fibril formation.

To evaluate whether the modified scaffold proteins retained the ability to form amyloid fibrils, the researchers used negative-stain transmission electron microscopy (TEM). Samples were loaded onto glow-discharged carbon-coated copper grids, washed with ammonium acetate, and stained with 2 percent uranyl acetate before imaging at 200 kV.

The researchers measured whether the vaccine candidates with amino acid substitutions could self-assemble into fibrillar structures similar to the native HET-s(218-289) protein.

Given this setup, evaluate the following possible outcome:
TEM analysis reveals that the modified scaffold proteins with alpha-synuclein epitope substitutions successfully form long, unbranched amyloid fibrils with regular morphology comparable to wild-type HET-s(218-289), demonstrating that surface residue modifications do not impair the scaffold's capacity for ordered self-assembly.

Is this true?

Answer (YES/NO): YES